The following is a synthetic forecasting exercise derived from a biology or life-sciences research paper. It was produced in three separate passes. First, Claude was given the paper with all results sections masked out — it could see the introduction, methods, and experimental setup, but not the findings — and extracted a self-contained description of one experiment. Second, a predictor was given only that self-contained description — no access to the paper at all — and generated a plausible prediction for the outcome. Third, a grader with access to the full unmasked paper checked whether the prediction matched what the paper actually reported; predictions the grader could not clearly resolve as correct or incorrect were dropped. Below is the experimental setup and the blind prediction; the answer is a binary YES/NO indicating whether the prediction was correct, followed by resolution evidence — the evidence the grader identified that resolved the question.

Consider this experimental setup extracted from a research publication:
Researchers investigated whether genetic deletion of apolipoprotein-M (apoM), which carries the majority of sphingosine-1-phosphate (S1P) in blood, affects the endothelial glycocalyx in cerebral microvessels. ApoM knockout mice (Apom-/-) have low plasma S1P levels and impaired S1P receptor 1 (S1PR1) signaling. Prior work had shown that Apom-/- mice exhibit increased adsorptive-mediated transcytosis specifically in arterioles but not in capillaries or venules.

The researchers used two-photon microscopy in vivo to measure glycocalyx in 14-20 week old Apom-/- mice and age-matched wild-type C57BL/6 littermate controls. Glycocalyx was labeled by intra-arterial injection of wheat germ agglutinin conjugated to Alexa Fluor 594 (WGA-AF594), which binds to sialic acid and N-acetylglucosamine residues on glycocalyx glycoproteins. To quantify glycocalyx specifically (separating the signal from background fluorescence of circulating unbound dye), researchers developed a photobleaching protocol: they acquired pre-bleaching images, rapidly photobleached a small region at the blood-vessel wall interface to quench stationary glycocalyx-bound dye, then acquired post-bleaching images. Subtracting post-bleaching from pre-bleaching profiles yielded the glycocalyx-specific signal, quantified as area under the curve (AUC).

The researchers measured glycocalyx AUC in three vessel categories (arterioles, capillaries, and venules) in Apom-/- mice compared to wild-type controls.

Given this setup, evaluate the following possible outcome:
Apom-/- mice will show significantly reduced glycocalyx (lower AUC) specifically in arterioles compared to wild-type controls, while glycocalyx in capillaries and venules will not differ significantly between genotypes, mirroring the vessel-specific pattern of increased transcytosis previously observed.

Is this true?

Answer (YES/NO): YES